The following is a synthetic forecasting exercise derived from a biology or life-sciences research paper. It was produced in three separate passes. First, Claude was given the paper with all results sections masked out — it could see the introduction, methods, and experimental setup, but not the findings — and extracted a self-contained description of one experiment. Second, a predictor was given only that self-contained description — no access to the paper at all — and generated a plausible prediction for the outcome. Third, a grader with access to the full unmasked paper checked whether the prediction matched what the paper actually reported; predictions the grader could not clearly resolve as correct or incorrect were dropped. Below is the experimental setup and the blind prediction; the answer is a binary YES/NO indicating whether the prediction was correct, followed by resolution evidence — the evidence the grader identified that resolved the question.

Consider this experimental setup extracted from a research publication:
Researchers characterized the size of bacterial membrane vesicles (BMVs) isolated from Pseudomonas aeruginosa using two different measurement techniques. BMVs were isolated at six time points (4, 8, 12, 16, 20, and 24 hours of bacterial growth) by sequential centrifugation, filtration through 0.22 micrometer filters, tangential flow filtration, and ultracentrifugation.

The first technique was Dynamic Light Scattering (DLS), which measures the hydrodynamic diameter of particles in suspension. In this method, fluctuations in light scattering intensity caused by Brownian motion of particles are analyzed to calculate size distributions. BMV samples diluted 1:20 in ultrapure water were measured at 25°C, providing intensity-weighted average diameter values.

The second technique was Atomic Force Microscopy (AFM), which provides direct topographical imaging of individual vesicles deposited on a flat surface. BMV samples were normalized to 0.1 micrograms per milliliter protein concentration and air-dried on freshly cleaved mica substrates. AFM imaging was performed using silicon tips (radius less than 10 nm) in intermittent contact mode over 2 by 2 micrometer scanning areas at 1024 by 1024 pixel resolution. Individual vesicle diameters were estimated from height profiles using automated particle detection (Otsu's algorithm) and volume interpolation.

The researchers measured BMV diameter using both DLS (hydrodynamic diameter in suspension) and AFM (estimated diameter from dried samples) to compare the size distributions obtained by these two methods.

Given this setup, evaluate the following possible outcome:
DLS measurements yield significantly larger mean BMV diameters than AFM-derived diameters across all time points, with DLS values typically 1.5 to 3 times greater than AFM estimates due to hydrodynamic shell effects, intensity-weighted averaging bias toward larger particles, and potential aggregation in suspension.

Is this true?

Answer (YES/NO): YES